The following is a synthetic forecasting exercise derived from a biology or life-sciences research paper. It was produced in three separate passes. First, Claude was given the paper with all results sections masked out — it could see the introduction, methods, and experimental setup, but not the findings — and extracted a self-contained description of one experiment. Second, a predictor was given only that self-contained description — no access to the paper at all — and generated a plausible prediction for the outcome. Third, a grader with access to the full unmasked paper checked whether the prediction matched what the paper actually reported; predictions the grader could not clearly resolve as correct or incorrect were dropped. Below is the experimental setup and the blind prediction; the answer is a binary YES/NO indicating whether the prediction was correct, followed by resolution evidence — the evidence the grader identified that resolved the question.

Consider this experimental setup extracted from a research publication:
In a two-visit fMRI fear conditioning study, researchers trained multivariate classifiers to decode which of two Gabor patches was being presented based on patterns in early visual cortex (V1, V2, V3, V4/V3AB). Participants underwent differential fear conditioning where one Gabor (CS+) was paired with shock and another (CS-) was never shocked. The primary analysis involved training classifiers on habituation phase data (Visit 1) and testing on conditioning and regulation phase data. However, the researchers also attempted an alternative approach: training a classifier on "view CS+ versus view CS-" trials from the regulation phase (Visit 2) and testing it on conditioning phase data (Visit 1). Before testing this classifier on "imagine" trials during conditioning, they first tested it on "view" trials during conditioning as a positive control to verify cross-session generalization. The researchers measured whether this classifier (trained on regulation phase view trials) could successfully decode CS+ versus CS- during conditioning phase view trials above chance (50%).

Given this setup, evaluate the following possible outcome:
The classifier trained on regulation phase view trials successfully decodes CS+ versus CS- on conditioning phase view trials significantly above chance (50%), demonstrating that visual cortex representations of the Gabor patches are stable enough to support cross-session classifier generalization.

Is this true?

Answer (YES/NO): NO